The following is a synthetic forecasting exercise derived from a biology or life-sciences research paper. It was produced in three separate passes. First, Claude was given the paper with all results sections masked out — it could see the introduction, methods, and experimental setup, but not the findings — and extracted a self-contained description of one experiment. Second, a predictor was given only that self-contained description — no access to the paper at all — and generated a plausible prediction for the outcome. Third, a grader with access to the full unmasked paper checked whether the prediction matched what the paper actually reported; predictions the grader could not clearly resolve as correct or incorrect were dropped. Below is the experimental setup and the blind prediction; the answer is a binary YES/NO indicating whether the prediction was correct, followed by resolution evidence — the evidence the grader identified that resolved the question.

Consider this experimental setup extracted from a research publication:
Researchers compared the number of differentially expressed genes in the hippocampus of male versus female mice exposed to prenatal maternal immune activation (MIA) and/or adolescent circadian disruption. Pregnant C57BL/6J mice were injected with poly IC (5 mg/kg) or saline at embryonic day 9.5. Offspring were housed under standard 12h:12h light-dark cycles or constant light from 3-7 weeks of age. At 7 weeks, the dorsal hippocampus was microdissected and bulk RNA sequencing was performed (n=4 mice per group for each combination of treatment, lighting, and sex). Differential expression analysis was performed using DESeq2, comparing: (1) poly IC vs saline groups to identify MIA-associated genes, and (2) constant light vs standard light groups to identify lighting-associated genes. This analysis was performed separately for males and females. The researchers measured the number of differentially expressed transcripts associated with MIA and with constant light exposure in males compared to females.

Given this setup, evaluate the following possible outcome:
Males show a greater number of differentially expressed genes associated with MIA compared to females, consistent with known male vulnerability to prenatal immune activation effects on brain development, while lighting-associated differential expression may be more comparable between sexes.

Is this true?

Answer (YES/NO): NO